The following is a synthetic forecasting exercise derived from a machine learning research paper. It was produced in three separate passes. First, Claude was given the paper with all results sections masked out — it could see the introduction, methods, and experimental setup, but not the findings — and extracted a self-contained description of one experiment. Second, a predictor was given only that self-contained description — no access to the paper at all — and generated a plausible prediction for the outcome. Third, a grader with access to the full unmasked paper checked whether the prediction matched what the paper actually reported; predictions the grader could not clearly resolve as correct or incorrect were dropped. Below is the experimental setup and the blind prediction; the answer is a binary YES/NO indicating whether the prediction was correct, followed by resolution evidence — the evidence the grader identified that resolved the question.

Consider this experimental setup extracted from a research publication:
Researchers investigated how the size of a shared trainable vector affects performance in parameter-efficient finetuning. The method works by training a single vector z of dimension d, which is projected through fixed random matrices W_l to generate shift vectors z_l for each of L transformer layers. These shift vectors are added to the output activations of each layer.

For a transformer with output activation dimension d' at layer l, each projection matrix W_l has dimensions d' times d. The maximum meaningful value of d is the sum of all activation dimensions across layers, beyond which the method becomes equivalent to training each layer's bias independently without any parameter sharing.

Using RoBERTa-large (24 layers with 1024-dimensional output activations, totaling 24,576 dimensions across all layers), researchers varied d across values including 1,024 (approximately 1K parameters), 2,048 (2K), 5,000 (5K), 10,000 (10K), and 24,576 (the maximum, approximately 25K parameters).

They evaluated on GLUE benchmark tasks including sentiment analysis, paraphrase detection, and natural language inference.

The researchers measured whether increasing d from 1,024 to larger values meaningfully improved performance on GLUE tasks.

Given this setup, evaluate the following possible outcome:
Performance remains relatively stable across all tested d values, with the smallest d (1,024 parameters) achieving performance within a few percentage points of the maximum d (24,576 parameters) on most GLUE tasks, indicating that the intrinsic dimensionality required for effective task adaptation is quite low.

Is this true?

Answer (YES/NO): NO